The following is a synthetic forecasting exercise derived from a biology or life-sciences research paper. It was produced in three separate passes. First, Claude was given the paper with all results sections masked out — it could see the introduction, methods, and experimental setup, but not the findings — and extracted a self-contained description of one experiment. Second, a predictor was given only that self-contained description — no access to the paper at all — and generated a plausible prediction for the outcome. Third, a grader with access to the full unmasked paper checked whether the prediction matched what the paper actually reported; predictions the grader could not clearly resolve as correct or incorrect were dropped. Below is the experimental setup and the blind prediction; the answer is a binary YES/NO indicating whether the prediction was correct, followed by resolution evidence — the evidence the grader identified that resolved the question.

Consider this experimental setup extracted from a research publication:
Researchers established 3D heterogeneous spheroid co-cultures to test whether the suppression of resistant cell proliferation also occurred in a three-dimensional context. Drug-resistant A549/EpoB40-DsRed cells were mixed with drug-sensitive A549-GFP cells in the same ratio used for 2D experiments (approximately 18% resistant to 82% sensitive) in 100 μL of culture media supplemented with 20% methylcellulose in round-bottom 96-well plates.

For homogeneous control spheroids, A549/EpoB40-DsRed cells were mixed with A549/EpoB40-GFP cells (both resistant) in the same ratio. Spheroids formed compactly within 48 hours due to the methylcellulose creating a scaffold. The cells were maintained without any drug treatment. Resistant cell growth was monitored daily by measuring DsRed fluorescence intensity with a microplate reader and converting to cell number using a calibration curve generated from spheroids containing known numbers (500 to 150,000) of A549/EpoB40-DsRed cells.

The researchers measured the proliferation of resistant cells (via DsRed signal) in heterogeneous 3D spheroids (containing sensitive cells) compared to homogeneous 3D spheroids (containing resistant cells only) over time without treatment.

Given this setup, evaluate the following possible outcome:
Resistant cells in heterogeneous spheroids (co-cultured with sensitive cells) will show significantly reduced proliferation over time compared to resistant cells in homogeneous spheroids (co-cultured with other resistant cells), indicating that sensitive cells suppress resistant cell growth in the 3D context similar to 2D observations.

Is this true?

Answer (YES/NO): YES